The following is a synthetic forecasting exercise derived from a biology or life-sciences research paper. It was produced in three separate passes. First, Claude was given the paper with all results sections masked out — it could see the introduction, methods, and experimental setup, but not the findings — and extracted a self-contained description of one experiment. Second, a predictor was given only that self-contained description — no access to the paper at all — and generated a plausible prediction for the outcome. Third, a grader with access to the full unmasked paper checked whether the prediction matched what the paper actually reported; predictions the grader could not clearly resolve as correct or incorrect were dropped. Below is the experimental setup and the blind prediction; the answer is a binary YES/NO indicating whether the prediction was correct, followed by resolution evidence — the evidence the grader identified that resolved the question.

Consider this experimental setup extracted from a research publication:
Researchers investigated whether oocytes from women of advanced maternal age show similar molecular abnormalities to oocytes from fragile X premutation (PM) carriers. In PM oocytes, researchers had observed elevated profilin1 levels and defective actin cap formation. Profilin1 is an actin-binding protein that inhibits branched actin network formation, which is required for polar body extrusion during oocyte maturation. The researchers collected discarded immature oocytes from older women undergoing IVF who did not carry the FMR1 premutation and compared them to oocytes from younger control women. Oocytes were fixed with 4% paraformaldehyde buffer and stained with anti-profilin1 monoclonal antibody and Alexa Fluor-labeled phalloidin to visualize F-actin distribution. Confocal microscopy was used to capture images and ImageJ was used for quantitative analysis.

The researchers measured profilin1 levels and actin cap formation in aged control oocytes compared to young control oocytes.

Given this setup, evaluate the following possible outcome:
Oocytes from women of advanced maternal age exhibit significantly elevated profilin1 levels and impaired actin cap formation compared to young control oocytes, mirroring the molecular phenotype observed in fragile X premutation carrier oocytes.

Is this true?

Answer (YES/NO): YES